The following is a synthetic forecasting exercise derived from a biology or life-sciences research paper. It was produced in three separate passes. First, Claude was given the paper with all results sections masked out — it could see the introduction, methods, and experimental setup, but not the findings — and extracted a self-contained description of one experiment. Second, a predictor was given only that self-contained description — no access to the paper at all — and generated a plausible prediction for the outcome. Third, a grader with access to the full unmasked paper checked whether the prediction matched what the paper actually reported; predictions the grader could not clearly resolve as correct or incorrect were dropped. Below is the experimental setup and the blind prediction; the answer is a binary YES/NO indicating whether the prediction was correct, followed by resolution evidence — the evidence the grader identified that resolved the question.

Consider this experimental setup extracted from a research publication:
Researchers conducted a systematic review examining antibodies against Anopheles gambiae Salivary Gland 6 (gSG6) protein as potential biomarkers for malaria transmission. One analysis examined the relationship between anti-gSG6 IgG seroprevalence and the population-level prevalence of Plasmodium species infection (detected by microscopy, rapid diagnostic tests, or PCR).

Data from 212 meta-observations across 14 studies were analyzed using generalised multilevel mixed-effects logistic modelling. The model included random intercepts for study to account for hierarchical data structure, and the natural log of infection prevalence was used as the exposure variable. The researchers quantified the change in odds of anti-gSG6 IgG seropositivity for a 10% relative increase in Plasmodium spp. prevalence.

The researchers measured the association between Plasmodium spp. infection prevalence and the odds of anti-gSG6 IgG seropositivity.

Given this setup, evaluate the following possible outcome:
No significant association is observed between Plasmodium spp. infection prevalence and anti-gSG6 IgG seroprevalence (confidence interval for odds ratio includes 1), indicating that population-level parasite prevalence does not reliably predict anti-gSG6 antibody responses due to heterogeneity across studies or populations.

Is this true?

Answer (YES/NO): YES